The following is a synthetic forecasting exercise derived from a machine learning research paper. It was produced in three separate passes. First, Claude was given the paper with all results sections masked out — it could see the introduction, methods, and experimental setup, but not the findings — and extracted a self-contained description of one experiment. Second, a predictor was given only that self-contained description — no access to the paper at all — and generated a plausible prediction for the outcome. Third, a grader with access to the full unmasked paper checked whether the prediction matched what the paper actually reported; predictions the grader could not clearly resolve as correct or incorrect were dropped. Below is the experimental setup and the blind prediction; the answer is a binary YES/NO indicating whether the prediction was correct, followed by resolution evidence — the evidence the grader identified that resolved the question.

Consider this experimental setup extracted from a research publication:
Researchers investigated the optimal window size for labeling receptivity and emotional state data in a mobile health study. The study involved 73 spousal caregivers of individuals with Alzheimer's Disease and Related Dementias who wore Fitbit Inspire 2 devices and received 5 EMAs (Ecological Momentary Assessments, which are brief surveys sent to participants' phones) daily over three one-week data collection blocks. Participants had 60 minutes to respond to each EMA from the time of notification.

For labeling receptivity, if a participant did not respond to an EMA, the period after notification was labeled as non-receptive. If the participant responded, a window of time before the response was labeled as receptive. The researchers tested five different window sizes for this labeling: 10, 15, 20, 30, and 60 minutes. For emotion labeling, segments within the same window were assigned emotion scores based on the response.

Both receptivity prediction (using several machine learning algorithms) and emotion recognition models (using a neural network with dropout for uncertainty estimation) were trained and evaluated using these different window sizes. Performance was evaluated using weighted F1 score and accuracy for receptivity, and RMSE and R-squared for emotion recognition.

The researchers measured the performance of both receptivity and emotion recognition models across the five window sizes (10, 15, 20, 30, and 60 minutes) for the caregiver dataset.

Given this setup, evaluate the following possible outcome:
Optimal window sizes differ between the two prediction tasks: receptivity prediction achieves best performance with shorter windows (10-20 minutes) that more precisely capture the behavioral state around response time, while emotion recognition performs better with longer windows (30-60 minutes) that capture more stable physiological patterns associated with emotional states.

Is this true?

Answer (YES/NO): NO